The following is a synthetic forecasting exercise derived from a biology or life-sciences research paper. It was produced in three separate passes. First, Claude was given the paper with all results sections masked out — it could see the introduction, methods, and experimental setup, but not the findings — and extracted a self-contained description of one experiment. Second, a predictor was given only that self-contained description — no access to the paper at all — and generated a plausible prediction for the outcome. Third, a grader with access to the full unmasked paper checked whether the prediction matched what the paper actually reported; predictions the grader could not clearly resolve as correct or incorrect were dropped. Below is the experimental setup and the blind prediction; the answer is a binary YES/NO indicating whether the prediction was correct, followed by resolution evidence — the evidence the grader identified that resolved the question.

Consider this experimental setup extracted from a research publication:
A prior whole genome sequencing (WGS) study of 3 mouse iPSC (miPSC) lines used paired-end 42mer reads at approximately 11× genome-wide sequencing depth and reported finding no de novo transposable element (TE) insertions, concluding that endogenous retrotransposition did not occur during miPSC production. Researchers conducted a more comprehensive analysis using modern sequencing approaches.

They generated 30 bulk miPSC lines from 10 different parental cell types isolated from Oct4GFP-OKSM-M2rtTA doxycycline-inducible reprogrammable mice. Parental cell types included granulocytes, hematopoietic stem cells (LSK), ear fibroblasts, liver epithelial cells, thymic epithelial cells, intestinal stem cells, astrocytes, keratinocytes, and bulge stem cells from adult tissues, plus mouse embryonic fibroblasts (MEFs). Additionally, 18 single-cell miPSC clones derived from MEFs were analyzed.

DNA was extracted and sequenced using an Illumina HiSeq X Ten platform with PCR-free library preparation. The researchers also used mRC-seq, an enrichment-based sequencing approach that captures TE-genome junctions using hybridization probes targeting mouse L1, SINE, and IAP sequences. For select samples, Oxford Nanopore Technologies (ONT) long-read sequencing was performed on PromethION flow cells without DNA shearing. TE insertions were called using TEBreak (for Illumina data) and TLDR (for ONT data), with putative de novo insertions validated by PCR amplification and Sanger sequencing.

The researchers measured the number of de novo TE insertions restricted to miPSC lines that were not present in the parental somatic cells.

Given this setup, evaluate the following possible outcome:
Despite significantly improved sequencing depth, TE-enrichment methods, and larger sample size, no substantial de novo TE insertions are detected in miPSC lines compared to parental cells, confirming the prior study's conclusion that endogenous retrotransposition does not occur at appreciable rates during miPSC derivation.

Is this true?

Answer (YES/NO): NO